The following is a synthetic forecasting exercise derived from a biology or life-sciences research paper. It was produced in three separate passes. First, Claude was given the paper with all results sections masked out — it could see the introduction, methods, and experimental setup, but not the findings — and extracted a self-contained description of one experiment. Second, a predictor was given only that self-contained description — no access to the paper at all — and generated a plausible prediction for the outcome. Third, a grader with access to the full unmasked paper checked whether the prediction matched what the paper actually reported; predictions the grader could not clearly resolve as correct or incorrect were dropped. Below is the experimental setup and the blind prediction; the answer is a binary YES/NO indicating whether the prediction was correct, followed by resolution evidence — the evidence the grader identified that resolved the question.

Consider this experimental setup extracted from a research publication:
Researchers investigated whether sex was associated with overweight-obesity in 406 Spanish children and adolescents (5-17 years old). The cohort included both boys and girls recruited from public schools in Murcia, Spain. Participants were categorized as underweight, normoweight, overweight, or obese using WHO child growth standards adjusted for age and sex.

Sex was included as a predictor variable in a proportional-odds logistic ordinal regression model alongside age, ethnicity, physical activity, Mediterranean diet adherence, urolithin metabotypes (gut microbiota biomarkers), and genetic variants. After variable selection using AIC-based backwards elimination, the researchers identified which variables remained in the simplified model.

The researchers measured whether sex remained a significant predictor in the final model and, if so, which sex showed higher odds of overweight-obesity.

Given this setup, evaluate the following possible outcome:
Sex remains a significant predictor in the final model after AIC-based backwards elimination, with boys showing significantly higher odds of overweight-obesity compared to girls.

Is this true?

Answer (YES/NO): YES